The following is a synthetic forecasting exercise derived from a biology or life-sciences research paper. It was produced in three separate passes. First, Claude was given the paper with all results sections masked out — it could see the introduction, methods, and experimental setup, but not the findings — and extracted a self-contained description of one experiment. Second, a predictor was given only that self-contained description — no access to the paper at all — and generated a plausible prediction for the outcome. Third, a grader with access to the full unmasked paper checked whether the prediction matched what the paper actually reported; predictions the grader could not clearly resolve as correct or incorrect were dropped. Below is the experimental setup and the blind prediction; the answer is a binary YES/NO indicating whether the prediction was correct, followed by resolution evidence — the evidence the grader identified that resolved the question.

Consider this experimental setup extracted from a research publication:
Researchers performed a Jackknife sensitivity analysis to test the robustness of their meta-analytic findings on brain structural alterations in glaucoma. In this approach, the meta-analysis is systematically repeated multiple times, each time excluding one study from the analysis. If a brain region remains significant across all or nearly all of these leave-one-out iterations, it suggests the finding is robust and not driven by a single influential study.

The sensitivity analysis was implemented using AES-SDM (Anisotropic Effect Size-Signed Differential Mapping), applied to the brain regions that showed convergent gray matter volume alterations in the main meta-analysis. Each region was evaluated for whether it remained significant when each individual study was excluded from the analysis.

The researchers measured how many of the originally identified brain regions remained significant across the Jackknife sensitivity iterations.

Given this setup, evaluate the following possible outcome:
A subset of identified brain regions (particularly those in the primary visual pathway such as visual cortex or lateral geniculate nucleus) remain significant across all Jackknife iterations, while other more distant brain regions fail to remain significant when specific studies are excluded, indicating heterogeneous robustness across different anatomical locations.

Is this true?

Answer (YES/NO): NO